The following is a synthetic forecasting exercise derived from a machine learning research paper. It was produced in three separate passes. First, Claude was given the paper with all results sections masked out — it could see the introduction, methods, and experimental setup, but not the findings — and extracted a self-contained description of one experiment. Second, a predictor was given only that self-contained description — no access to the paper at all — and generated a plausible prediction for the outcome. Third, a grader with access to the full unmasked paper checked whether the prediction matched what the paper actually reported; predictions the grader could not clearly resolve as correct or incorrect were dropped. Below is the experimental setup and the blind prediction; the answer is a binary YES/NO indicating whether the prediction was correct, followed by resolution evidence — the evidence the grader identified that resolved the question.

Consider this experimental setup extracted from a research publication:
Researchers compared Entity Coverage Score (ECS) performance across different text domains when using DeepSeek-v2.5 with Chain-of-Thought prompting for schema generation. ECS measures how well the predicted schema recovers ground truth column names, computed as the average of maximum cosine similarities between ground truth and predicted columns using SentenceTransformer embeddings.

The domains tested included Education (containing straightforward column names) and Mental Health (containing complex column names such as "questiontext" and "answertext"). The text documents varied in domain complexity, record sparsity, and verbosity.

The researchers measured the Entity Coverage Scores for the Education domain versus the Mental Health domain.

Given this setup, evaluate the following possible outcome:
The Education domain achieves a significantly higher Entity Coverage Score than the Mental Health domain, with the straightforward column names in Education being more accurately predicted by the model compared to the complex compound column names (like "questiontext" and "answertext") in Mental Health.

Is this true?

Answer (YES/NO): YES